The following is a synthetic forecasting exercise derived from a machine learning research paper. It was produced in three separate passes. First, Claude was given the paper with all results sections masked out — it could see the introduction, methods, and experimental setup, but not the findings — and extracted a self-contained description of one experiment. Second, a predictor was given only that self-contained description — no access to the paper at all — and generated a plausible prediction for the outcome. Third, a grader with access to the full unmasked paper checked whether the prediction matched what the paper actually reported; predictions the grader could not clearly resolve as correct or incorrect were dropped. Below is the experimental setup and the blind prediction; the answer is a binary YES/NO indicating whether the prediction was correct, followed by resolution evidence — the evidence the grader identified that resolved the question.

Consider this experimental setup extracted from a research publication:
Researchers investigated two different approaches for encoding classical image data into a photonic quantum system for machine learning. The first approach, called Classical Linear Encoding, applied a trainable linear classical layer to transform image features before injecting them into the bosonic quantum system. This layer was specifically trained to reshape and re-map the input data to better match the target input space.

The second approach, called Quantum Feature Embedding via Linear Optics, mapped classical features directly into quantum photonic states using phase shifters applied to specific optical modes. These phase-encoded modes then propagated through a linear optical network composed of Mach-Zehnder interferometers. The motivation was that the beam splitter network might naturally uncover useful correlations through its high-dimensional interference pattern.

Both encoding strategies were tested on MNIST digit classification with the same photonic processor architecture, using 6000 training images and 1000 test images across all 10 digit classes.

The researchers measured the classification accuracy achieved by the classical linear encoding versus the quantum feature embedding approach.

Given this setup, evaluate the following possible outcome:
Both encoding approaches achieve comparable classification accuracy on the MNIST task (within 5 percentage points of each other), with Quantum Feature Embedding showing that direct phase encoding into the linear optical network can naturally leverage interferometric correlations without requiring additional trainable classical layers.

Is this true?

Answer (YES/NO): NO